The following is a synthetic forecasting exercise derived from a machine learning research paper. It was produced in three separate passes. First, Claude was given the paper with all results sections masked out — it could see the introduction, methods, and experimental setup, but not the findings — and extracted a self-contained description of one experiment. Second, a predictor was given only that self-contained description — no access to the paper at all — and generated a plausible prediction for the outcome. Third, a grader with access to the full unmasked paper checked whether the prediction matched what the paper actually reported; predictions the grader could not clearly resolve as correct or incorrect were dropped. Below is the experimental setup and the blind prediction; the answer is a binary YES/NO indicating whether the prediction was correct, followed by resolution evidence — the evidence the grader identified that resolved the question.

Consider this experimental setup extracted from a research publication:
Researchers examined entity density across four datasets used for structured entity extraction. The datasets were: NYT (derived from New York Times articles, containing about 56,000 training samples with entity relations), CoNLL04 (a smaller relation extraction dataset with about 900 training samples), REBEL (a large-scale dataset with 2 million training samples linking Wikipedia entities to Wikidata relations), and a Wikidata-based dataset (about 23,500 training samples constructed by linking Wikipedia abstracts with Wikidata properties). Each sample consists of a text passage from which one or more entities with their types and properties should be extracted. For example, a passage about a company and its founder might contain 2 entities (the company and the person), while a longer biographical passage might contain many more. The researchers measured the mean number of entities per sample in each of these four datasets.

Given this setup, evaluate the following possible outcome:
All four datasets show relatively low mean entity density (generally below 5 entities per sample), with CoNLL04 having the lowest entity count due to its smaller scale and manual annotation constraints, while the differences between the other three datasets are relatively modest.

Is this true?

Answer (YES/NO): NO